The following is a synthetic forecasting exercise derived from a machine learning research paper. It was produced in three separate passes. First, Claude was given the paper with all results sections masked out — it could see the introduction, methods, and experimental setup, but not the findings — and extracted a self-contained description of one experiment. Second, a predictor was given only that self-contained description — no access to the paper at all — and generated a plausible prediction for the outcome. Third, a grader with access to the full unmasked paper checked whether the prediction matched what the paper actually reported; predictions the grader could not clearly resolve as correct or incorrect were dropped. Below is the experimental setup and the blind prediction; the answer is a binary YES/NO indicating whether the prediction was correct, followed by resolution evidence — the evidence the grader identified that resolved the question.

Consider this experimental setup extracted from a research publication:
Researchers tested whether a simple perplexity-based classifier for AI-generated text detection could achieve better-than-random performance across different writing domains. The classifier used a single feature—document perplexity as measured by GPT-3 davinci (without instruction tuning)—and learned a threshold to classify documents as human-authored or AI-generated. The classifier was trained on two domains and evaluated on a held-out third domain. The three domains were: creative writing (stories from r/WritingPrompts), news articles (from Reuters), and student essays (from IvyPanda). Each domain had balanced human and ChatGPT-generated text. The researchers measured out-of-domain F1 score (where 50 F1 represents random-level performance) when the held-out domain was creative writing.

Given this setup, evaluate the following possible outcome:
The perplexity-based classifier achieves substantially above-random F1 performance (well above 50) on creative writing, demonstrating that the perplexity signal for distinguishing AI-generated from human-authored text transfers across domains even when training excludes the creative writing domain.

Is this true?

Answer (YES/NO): NO